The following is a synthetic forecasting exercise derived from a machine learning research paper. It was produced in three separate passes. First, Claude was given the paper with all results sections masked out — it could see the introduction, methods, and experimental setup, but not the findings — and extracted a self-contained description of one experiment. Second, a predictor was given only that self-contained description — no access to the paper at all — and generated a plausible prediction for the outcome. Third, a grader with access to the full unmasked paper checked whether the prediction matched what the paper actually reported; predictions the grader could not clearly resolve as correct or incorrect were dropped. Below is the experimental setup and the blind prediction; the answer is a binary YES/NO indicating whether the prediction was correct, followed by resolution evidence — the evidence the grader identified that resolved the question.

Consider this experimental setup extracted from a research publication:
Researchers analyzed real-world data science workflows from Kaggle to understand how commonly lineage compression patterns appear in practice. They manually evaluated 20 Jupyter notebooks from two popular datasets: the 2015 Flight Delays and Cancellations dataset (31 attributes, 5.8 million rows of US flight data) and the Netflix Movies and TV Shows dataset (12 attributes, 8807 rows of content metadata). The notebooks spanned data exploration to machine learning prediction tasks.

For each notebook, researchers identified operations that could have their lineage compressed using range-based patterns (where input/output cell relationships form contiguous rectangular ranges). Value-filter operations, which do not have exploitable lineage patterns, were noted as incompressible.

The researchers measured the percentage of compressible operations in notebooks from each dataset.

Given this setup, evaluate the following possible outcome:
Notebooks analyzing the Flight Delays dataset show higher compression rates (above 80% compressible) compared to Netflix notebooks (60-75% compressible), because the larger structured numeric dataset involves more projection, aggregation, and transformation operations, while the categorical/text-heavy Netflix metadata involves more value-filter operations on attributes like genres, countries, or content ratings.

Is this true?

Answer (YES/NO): NO